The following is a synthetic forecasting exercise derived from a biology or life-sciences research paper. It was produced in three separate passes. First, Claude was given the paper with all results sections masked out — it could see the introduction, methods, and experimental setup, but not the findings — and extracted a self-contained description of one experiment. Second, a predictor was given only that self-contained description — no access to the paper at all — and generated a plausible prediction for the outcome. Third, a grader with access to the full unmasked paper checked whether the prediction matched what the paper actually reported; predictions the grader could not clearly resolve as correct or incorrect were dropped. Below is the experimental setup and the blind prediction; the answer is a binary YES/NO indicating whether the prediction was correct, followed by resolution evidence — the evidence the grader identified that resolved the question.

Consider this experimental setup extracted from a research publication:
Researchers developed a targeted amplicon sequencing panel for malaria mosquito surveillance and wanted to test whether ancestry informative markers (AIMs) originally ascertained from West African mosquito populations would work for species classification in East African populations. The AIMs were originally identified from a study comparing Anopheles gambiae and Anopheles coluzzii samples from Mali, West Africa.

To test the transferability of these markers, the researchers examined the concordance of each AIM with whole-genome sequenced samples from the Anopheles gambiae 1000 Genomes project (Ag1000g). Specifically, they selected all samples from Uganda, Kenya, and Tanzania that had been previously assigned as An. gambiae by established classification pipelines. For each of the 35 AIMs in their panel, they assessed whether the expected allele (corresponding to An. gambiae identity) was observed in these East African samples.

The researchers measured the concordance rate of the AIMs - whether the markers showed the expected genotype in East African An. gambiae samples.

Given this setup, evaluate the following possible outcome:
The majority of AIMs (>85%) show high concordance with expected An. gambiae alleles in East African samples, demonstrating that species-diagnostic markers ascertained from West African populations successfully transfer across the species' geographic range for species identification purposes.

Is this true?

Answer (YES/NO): YES